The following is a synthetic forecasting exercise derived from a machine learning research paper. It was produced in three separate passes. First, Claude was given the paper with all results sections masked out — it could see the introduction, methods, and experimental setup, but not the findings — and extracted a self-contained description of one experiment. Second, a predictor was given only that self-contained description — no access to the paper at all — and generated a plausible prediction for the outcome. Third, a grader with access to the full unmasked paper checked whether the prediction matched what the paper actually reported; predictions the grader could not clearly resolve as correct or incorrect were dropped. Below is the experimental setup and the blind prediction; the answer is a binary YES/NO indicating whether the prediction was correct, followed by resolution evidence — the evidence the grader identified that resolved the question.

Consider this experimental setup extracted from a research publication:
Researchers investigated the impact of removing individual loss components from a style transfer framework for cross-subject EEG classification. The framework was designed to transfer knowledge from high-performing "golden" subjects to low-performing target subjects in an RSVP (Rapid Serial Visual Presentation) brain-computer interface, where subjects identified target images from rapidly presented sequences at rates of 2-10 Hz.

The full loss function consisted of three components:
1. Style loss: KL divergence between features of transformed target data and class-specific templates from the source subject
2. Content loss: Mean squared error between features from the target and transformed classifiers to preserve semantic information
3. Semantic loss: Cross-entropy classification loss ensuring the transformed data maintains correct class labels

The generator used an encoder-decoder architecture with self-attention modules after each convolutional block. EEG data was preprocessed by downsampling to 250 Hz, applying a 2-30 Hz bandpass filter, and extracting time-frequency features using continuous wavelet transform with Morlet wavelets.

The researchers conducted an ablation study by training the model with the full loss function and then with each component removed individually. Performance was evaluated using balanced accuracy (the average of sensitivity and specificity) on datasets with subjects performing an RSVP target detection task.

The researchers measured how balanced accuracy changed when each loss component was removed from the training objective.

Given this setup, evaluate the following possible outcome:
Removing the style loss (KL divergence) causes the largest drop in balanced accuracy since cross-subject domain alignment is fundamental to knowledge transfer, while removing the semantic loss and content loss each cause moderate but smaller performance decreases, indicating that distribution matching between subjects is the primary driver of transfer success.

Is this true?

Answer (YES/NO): NO